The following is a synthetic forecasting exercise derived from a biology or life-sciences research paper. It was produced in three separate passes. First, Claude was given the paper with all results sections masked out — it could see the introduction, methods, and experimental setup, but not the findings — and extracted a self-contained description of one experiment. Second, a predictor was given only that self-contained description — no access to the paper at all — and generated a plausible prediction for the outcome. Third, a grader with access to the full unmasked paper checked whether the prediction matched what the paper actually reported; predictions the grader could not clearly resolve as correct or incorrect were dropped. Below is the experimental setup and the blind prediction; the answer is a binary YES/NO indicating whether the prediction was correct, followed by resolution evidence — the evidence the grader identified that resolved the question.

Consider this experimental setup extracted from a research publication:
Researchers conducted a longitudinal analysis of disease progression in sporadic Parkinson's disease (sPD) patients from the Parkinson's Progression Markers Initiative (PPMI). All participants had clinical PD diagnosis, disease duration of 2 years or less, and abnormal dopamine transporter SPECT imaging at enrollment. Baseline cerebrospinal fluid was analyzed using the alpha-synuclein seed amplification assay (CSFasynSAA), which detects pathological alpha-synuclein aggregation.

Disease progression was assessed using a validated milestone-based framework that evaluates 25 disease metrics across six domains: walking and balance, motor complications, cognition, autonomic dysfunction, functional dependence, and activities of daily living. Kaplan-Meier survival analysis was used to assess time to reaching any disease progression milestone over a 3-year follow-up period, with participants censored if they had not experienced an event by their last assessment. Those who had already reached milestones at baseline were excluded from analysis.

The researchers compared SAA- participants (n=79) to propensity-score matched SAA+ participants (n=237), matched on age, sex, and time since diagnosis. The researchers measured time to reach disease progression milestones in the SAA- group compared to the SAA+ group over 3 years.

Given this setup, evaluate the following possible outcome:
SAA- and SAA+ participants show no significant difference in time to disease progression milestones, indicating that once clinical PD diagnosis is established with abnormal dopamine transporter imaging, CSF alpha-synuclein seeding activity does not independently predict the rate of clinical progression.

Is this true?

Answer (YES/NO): NO